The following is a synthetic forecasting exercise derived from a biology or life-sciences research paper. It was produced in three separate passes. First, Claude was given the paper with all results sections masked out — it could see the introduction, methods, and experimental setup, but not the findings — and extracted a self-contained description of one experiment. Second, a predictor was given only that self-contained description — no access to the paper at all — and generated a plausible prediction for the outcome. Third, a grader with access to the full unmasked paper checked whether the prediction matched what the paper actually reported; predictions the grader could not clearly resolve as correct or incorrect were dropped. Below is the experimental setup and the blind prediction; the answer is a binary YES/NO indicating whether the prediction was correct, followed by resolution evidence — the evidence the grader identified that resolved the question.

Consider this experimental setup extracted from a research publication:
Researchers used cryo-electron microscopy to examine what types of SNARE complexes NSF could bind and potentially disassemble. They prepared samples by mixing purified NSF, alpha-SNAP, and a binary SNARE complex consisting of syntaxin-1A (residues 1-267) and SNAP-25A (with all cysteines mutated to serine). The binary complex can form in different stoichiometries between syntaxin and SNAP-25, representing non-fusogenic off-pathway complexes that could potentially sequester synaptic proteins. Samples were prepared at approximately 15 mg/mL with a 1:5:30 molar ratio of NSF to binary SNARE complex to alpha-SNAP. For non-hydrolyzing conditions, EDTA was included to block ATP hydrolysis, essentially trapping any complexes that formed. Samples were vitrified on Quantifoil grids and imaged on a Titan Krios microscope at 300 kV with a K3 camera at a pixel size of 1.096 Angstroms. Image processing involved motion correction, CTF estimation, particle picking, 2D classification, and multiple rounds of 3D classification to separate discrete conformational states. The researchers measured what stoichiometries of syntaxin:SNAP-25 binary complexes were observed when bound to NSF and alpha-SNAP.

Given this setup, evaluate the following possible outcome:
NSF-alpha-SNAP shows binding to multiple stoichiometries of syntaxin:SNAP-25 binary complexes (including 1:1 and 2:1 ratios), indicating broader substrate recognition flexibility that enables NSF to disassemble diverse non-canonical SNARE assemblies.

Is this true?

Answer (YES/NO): NO